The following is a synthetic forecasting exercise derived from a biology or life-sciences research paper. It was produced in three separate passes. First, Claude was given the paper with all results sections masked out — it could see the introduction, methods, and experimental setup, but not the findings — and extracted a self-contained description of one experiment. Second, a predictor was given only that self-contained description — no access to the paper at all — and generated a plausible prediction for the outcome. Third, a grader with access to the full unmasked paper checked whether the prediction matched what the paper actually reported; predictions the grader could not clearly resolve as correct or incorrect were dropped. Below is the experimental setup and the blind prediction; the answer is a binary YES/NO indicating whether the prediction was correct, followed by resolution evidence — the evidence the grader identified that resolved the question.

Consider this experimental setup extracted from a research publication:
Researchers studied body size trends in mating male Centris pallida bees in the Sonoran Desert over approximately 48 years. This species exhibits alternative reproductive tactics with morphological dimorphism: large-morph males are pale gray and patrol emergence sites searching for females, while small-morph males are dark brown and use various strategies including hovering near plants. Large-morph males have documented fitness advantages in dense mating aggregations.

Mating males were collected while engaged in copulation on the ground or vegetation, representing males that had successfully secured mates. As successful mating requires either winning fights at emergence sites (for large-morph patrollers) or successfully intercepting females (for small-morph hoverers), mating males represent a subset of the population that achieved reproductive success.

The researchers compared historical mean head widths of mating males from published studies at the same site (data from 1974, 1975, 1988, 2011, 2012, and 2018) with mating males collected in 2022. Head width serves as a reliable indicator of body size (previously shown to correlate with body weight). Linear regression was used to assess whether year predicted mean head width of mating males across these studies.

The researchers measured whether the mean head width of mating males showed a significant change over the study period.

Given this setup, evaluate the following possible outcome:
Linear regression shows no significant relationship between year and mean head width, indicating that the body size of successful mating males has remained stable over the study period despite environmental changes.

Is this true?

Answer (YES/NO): YES